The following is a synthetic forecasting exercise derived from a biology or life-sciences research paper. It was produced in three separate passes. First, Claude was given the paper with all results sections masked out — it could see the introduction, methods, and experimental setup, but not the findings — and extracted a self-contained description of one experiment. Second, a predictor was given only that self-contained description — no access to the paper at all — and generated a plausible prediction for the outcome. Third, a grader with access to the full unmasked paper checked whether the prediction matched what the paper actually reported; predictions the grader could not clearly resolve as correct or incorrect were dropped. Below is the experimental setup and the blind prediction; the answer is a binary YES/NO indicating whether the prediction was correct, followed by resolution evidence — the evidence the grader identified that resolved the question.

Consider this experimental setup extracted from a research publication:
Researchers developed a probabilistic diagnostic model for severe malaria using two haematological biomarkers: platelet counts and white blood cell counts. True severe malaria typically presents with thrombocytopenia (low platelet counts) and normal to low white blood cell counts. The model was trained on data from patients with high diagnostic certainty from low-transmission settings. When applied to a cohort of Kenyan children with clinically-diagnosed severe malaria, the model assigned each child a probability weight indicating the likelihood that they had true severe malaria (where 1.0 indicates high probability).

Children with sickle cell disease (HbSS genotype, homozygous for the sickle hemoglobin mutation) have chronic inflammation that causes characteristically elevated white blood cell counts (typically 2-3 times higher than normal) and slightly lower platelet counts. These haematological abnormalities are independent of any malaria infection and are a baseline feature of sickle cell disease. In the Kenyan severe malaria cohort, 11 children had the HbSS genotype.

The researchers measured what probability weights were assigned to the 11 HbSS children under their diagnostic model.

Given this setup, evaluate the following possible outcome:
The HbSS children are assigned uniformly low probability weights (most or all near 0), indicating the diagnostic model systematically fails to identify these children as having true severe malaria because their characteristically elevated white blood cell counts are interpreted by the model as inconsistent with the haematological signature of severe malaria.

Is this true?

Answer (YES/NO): YES